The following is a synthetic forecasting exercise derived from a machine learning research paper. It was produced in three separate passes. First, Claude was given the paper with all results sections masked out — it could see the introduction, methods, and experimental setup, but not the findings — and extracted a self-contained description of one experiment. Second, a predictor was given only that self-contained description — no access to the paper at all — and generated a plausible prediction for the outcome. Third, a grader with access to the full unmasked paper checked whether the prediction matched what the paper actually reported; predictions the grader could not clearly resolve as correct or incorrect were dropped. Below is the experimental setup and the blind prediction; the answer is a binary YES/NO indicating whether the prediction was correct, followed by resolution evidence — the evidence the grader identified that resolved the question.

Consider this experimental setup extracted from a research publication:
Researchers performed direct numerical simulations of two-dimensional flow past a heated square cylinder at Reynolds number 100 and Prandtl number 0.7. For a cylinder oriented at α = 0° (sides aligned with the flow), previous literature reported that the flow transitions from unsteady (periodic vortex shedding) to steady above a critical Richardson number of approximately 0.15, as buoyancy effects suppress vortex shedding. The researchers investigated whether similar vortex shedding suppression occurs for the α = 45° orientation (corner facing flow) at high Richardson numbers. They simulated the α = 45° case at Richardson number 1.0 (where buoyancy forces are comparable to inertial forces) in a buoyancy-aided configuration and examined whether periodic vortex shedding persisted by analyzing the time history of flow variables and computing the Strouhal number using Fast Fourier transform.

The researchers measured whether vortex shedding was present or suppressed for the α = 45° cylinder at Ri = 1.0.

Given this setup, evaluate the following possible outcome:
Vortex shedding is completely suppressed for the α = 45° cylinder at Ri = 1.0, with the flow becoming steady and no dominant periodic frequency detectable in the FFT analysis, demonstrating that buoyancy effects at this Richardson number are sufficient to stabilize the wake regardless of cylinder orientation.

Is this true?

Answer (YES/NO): NO